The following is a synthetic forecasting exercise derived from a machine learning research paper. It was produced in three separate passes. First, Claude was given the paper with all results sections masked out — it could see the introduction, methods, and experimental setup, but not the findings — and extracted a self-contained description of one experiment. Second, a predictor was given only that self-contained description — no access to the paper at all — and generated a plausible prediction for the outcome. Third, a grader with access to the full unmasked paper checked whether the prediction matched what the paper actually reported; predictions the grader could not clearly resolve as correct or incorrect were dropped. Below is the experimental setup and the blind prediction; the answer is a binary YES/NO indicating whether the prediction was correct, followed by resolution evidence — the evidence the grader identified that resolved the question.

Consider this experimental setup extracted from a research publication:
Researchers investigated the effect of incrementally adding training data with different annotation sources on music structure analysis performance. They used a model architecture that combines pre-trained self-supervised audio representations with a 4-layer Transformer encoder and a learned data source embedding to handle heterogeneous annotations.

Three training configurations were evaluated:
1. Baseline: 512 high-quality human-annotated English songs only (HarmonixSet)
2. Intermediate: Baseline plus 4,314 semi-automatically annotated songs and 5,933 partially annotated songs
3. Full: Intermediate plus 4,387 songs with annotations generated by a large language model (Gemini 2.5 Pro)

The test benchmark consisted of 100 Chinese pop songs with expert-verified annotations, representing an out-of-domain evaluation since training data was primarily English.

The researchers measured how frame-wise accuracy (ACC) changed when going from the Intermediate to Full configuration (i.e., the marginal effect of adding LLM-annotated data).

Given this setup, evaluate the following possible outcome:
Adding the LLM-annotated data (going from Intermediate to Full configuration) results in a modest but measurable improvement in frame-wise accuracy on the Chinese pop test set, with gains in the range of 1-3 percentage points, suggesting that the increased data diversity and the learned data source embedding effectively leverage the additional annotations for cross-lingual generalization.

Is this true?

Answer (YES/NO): NO